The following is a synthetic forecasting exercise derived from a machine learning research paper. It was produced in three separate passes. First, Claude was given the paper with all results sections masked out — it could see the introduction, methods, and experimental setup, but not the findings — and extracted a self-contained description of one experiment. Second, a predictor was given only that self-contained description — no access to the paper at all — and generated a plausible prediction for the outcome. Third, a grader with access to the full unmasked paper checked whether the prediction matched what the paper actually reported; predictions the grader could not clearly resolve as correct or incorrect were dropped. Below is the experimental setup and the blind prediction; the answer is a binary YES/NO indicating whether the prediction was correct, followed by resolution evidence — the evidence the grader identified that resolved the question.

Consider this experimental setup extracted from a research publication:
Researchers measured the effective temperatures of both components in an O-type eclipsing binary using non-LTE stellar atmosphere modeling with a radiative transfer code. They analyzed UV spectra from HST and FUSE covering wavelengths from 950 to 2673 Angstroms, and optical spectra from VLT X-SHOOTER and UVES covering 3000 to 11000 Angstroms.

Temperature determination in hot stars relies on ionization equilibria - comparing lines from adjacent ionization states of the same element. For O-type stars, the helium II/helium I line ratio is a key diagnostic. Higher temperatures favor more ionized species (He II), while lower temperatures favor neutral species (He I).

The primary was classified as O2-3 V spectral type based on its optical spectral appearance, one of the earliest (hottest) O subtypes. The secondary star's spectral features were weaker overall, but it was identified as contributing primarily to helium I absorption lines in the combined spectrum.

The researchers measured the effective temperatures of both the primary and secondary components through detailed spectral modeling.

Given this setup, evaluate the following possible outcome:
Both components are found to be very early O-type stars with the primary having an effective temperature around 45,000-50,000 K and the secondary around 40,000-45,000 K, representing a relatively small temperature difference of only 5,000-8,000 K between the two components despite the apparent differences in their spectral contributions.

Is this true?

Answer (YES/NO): NO